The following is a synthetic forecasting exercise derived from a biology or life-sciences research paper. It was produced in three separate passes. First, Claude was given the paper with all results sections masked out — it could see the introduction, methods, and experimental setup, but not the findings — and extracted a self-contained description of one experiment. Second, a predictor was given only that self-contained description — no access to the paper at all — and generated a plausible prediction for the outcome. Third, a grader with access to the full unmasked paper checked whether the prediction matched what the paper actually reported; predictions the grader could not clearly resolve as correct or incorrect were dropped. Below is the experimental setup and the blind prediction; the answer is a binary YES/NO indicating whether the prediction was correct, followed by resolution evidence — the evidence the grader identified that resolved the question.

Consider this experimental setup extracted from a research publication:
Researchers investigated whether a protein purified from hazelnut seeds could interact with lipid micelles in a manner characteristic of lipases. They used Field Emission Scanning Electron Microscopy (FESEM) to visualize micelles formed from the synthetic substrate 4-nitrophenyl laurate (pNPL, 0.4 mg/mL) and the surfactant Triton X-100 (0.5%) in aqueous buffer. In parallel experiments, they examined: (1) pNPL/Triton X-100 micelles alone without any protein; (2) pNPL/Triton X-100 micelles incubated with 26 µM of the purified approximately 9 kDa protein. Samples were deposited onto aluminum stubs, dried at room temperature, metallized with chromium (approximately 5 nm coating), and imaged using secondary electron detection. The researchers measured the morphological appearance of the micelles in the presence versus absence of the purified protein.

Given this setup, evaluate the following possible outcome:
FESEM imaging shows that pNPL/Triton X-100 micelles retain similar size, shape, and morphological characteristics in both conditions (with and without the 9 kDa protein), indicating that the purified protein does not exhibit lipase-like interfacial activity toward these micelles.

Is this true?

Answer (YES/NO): NO